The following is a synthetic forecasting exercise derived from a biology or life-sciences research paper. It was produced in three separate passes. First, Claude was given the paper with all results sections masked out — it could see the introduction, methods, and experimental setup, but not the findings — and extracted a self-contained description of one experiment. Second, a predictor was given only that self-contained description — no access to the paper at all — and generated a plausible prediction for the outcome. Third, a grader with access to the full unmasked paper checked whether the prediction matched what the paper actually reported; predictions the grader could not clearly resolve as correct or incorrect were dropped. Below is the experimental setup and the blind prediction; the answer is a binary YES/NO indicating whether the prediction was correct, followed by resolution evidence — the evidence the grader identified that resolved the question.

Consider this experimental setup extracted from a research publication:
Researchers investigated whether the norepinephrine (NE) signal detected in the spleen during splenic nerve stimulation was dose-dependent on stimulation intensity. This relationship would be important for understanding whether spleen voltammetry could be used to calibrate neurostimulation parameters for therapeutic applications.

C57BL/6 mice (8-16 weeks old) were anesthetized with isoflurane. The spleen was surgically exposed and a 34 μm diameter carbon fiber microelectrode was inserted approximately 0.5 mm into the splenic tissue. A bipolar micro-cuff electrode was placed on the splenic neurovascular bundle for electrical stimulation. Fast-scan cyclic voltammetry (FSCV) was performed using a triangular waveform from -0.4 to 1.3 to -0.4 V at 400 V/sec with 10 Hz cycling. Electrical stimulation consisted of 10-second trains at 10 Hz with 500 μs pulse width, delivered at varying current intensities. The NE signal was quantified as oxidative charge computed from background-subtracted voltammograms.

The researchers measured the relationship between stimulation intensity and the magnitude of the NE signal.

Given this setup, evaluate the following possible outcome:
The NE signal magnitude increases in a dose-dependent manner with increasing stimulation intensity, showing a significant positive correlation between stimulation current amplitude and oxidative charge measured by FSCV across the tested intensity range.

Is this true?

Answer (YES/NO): YES